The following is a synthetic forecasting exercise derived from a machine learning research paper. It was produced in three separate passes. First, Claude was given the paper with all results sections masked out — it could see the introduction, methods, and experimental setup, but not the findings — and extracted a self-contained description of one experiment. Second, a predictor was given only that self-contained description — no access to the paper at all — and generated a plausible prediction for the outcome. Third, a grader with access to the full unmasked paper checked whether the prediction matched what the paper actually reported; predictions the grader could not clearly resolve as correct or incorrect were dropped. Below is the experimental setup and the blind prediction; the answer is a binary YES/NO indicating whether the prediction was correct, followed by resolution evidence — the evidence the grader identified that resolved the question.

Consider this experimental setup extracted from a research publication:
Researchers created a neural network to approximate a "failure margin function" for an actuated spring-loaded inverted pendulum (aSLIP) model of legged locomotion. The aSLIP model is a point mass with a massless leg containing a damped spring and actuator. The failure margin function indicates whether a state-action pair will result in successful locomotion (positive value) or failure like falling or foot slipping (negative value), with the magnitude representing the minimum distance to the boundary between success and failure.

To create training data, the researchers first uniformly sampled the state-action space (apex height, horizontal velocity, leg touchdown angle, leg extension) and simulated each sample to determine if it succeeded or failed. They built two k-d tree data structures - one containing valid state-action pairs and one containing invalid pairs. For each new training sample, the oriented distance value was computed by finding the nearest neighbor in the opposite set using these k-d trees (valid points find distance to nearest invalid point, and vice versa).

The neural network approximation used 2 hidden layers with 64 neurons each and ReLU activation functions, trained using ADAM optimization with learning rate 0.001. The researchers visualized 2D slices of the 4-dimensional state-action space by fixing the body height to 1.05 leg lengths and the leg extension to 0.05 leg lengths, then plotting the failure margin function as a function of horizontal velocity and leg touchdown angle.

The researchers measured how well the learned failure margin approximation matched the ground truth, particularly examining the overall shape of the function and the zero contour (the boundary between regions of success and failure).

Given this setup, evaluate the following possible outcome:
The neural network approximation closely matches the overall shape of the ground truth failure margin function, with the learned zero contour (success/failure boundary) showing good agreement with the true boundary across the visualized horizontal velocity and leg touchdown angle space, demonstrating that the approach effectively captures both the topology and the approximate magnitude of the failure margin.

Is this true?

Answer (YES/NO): NO